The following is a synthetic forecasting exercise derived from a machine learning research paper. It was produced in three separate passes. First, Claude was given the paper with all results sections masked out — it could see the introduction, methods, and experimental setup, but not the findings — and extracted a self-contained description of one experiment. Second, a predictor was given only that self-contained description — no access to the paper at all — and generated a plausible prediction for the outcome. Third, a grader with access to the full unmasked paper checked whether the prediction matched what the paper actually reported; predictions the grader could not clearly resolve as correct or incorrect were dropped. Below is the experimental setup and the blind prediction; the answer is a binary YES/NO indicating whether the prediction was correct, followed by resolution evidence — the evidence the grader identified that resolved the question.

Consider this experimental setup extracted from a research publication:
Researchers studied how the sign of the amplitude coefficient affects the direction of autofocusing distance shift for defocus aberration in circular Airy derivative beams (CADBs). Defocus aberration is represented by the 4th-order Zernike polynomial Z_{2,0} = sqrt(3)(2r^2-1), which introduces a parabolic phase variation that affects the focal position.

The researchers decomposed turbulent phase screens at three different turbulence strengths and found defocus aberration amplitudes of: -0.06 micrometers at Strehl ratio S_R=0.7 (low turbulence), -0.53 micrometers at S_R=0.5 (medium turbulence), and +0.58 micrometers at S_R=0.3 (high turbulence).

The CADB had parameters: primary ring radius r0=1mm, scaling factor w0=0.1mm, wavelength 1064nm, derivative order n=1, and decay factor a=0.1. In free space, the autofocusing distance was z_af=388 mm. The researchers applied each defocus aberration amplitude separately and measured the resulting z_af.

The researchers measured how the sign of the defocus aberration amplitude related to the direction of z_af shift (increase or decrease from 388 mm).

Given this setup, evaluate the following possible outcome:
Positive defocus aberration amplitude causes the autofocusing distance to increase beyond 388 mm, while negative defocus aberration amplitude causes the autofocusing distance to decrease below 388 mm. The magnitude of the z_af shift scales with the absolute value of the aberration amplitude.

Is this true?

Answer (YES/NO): YES